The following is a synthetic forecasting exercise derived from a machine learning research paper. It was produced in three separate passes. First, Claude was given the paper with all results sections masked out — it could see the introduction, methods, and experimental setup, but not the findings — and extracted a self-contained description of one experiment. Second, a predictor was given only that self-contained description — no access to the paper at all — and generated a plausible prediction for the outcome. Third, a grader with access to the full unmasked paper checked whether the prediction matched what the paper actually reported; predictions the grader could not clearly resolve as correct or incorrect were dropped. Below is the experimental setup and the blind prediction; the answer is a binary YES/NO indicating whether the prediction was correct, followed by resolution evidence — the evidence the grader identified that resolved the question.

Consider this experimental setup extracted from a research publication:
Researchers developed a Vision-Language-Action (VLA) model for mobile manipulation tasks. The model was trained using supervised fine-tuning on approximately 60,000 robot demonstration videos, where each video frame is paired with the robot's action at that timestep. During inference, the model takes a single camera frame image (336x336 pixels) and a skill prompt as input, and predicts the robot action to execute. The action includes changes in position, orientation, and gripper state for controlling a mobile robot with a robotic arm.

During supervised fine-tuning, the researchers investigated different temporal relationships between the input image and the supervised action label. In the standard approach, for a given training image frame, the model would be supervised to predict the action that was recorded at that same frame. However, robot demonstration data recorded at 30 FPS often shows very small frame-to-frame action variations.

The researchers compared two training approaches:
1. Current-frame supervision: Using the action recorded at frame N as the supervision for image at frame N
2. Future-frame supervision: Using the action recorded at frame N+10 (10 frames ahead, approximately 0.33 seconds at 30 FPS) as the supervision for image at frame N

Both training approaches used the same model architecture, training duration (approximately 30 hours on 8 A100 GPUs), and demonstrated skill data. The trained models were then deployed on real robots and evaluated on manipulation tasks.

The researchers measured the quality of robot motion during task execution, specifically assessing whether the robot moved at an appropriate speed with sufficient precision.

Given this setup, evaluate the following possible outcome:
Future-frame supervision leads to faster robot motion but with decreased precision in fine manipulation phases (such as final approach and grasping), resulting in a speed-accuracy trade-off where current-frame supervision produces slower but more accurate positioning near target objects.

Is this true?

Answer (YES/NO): NO